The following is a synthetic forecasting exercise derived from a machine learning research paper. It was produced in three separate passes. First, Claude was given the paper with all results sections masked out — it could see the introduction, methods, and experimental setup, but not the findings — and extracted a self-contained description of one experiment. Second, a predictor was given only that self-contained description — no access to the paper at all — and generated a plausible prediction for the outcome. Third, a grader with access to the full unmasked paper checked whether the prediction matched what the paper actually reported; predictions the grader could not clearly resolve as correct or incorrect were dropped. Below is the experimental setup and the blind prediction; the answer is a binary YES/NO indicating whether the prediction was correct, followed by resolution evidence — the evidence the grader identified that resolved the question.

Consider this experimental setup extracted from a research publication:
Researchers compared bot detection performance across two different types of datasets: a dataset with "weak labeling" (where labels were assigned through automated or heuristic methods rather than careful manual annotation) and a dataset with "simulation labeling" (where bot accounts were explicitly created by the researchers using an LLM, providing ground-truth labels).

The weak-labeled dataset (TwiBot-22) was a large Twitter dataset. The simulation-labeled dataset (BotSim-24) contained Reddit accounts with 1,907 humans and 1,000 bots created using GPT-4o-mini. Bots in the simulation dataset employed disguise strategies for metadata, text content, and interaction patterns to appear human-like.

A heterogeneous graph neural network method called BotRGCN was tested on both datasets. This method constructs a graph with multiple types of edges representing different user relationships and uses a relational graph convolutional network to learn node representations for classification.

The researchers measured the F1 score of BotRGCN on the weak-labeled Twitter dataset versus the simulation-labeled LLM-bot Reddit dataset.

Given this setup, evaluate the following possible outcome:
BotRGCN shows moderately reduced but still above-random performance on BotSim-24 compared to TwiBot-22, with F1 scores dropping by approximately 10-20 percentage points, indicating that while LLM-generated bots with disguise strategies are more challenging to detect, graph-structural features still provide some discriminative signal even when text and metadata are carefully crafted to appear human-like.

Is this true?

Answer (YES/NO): NO